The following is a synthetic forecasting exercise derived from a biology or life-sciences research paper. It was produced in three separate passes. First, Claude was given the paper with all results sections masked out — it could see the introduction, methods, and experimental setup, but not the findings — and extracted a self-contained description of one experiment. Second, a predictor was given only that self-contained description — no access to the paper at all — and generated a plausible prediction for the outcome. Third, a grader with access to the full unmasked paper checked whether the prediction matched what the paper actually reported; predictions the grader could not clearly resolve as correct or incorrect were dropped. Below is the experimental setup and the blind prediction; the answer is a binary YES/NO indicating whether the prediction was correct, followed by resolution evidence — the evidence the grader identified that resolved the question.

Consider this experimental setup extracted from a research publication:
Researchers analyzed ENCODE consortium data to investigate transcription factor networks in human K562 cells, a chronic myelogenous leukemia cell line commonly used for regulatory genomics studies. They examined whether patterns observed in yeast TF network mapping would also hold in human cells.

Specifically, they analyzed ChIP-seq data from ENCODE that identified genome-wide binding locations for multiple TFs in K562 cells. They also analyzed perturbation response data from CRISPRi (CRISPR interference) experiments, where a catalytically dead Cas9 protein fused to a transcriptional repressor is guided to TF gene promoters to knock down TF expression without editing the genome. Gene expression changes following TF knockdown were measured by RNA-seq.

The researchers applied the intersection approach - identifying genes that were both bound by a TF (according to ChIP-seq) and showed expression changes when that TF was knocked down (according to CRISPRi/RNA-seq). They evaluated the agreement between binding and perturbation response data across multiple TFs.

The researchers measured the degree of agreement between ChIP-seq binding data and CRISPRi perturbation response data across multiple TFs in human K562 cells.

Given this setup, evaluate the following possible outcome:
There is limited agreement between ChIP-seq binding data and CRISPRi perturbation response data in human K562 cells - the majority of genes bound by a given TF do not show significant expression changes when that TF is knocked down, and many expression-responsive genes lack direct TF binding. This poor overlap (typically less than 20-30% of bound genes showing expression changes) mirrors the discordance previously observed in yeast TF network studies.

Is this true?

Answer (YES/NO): NO